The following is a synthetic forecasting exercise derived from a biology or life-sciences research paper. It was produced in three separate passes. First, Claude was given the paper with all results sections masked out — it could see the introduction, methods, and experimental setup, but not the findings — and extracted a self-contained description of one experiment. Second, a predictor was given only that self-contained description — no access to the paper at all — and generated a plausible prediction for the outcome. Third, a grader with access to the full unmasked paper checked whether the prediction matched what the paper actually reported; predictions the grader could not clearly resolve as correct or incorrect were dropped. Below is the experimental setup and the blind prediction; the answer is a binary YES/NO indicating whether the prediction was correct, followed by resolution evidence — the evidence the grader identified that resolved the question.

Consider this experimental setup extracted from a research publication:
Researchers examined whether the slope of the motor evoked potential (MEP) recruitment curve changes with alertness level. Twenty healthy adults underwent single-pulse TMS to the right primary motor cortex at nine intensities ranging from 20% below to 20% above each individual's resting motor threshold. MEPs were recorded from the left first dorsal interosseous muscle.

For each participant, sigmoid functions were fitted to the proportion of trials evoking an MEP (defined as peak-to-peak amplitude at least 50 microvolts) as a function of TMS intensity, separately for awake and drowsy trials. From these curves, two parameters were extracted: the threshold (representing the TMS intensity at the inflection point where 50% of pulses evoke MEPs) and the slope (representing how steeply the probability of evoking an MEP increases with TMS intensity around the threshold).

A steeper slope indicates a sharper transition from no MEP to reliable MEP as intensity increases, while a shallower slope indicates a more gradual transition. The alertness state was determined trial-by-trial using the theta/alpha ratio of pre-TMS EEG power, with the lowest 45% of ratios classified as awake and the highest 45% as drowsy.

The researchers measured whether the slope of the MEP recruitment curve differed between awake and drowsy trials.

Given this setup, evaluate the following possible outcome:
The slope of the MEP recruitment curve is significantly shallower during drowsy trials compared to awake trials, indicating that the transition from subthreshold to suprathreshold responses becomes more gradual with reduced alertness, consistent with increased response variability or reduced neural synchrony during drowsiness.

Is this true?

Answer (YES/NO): YES